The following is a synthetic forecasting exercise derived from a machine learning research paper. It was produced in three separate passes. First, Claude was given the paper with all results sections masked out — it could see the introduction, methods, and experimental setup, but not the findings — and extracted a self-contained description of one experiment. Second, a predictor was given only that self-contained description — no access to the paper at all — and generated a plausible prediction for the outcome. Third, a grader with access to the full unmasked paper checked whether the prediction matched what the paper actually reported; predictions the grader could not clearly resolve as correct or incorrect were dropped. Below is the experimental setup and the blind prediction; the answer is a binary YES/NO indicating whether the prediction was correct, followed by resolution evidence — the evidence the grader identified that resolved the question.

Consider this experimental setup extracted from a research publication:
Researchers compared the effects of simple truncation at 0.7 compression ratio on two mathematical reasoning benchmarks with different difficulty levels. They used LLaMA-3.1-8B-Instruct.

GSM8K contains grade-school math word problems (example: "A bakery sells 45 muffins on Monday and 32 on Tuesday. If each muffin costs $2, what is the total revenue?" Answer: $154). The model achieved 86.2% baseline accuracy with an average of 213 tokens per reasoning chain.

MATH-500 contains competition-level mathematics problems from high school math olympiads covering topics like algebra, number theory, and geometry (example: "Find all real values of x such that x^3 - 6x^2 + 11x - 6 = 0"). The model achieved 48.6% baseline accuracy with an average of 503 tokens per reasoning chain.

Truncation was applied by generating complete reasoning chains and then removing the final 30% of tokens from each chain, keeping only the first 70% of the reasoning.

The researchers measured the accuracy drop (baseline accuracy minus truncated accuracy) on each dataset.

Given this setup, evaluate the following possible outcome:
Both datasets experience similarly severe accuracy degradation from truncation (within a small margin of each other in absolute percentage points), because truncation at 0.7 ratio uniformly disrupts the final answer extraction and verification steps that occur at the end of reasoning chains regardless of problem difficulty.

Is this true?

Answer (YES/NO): NO